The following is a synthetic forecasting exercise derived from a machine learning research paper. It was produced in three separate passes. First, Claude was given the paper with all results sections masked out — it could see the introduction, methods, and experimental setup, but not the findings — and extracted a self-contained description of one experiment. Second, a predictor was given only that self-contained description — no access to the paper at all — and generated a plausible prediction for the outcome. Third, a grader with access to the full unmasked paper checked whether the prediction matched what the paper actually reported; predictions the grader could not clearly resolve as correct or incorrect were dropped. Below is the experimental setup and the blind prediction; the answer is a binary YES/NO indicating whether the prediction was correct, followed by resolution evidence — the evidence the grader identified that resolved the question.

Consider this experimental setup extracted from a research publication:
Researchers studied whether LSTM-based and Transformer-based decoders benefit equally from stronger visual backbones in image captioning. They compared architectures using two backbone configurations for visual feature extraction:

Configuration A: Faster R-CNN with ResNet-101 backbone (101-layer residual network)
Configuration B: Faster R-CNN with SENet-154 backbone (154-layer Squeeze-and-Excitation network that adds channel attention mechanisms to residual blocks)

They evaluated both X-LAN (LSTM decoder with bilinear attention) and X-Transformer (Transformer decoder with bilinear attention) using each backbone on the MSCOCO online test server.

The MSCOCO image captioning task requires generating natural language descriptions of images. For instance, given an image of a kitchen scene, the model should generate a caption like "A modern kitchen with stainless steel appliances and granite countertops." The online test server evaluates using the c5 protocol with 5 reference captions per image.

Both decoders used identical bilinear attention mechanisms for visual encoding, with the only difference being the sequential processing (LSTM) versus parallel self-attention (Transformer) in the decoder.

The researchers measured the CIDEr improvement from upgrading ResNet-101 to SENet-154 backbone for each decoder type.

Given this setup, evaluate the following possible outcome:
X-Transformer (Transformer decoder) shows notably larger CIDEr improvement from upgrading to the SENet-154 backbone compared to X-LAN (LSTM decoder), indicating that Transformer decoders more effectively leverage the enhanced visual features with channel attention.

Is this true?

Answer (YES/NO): NO